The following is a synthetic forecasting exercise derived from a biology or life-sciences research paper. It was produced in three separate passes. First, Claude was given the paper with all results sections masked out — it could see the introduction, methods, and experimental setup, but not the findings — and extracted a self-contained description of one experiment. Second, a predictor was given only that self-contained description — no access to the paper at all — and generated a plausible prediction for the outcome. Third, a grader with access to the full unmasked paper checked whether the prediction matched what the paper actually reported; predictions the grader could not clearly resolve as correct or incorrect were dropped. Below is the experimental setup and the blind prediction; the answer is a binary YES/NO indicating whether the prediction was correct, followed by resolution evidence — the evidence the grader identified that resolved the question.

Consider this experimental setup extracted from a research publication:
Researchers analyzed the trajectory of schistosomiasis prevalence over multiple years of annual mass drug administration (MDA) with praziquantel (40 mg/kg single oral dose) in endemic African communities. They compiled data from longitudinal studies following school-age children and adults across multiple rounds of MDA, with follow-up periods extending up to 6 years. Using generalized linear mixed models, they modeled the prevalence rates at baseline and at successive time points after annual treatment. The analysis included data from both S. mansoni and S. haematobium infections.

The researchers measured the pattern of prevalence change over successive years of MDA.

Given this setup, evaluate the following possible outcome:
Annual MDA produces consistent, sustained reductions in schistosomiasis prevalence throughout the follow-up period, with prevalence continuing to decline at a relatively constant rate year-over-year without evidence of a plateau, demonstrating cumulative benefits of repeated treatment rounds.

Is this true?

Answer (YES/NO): NO